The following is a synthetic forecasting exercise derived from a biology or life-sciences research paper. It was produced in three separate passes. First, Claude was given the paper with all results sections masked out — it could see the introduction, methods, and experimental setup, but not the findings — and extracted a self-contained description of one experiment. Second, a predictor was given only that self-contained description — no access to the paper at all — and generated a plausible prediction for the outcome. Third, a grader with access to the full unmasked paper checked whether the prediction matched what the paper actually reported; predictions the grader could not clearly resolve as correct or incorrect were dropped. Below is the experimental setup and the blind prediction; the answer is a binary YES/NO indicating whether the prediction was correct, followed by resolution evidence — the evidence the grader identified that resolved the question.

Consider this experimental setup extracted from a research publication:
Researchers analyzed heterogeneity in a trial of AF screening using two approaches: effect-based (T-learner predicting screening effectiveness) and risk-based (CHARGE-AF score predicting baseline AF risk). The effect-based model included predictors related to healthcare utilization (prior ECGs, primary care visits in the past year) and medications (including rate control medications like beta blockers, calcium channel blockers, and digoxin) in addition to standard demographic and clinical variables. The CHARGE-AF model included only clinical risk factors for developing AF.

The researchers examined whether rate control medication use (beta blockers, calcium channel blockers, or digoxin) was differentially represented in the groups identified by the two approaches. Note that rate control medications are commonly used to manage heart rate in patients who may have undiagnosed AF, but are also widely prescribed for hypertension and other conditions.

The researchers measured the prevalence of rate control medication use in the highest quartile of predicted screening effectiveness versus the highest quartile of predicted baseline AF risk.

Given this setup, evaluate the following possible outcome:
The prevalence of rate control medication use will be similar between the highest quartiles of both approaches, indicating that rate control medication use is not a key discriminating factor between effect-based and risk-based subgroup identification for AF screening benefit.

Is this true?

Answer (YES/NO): NO